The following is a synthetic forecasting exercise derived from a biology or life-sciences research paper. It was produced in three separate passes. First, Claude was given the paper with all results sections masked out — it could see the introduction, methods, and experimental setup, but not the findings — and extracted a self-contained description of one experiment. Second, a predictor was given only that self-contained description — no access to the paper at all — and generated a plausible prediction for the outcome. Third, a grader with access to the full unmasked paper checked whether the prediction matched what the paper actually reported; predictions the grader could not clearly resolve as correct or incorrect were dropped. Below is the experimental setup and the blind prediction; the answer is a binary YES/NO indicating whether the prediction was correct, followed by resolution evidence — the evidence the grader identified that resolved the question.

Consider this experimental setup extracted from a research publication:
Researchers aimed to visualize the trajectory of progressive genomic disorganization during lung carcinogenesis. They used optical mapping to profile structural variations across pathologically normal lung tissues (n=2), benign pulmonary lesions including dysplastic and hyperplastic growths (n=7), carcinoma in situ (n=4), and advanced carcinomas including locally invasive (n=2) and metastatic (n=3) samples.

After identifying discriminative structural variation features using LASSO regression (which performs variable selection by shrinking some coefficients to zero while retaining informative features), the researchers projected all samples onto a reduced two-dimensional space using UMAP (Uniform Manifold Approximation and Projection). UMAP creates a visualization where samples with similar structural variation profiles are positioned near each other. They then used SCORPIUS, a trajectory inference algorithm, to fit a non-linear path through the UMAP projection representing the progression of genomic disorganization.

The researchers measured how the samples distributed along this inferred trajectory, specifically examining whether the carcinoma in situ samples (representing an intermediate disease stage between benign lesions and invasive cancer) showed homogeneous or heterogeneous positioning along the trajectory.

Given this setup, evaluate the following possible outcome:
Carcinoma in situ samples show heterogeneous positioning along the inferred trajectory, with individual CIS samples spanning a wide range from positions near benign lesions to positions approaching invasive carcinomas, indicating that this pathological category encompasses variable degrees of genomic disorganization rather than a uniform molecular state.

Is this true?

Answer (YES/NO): YES